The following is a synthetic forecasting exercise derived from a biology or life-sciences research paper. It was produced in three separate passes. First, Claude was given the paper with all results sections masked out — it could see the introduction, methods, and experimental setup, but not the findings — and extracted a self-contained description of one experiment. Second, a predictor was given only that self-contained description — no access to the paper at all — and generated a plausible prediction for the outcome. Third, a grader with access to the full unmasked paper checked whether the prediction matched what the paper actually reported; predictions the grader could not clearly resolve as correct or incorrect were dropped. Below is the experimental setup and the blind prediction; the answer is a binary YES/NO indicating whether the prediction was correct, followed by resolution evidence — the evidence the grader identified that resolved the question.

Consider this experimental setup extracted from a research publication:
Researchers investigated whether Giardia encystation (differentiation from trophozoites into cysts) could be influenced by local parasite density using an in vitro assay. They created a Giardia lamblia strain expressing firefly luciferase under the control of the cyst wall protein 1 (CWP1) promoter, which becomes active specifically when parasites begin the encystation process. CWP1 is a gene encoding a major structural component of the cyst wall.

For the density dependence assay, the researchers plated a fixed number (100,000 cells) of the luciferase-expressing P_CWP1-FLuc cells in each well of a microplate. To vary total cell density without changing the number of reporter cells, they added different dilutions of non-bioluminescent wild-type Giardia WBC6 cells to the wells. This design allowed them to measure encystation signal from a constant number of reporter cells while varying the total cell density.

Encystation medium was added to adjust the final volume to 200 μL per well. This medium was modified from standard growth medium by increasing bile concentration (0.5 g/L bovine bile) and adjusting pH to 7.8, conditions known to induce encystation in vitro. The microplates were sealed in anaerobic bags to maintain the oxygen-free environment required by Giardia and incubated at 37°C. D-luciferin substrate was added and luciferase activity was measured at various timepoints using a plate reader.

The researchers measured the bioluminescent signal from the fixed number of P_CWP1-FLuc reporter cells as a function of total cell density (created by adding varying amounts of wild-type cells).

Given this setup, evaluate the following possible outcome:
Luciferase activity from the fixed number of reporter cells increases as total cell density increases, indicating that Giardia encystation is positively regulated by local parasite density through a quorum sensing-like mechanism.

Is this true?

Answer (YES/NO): YES